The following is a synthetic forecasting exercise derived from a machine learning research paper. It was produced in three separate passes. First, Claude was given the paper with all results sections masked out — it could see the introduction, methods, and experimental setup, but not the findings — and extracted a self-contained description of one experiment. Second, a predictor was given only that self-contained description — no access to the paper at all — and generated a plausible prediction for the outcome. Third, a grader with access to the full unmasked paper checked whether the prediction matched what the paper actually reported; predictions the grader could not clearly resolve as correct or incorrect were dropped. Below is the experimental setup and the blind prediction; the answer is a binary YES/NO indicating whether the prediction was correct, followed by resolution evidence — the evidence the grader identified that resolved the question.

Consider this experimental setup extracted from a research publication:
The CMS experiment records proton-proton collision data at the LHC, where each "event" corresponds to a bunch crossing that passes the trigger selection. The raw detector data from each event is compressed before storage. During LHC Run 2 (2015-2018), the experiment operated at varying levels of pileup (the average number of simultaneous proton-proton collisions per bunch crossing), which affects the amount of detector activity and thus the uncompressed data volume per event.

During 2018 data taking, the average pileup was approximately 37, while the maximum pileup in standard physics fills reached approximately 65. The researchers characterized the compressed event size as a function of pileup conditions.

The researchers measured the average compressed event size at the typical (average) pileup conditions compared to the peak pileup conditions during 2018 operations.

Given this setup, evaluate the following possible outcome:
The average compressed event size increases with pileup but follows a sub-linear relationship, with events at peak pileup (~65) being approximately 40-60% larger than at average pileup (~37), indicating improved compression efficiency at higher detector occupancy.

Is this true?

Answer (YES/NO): YES